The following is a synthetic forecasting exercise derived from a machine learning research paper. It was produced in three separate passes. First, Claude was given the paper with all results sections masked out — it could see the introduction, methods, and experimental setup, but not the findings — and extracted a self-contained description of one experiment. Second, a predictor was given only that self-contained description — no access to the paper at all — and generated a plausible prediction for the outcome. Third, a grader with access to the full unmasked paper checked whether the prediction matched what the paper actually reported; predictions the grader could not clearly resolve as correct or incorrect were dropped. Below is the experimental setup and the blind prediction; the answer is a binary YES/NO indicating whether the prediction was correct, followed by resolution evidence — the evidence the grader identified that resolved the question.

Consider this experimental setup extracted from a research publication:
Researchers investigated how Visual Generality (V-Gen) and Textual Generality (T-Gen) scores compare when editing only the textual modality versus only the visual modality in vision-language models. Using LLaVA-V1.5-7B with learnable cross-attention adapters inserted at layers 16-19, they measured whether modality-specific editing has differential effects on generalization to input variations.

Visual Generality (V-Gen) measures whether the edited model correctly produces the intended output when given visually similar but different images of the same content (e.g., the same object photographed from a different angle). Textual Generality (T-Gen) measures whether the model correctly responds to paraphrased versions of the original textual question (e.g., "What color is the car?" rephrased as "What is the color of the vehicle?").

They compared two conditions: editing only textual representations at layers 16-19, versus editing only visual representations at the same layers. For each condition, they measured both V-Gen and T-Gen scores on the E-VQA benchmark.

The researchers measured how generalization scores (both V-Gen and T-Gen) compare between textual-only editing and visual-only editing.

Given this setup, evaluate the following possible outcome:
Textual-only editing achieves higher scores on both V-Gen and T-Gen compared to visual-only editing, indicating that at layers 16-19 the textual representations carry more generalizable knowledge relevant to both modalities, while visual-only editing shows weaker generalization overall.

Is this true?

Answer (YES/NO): YES